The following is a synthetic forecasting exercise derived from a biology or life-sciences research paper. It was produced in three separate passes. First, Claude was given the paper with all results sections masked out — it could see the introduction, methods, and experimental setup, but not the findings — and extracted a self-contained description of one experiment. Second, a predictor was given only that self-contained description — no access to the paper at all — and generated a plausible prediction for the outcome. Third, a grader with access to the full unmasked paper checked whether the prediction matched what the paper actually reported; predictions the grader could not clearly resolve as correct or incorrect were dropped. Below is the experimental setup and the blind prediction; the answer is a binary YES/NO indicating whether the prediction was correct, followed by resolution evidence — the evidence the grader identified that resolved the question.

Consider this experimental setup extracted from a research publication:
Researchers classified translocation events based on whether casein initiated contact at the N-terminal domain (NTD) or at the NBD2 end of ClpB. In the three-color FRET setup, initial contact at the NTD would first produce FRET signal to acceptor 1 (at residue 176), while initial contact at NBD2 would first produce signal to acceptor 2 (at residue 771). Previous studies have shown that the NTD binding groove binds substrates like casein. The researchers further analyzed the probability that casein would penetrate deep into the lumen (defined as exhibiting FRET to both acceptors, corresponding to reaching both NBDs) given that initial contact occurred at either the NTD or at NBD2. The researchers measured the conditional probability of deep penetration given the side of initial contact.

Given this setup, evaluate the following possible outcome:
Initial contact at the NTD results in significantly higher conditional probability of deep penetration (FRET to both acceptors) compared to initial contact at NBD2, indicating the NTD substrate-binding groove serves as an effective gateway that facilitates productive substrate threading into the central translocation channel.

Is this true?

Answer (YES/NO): NO